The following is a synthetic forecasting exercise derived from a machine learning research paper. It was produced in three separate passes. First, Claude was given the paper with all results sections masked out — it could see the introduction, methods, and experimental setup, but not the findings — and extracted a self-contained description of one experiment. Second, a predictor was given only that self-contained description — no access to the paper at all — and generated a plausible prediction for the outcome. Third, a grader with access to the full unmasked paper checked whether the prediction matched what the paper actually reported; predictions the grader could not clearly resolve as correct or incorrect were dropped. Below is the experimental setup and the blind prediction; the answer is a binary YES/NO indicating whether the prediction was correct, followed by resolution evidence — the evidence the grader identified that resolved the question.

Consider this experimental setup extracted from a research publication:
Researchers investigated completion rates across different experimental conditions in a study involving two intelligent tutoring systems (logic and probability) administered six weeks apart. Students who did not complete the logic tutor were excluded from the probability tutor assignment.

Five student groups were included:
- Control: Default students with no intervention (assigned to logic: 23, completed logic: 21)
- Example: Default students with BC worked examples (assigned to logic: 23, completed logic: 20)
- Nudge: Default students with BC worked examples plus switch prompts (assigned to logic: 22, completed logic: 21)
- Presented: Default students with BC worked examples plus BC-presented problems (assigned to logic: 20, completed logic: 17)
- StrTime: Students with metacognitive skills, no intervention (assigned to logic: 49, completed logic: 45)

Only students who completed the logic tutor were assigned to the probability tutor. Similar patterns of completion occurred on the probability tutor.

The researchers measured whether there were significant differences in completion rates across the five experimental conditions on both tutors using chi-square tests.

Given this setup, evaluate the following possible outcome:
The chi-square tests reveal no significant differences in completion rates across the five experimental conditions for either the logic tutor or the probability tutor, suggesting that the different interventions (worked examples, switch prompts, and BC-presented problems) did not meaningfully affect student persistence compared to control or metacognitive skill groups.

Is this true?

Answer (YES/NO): YES